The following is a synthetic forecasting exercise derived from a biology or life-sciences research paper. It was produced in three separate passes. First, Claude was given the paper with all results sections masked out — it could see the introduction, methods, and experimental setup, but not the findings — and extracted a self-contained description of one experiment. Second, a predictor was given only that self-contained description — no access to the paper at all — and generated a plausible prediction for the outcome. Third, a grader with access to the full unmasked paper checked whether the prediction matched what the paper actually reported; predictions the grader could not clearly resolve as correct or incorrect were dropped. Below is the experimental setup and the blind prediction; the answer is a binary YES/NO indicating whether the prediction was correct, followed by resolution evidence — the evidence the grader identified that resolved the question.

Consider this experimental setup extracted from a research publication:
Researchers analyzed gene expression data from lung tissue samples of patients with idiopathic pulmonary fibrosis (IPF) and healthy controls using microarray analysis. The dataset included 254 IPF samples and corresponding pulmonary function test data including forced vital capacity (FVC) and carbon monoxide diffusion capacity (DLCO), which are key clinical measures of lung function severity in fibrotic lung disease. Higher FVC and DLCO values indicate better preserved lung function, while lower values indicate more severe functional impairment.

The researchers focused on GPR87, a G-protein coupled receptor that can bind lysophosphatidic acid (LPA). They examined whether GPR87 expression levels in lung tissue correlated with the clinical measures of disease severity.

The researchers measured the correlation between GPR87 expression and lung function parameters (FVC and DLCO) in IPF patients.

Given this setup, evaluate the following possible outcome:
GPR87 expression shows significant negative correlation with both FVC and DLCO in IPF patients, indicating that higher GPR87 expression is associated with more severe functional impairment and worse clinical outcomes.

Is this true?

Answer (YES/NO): YES